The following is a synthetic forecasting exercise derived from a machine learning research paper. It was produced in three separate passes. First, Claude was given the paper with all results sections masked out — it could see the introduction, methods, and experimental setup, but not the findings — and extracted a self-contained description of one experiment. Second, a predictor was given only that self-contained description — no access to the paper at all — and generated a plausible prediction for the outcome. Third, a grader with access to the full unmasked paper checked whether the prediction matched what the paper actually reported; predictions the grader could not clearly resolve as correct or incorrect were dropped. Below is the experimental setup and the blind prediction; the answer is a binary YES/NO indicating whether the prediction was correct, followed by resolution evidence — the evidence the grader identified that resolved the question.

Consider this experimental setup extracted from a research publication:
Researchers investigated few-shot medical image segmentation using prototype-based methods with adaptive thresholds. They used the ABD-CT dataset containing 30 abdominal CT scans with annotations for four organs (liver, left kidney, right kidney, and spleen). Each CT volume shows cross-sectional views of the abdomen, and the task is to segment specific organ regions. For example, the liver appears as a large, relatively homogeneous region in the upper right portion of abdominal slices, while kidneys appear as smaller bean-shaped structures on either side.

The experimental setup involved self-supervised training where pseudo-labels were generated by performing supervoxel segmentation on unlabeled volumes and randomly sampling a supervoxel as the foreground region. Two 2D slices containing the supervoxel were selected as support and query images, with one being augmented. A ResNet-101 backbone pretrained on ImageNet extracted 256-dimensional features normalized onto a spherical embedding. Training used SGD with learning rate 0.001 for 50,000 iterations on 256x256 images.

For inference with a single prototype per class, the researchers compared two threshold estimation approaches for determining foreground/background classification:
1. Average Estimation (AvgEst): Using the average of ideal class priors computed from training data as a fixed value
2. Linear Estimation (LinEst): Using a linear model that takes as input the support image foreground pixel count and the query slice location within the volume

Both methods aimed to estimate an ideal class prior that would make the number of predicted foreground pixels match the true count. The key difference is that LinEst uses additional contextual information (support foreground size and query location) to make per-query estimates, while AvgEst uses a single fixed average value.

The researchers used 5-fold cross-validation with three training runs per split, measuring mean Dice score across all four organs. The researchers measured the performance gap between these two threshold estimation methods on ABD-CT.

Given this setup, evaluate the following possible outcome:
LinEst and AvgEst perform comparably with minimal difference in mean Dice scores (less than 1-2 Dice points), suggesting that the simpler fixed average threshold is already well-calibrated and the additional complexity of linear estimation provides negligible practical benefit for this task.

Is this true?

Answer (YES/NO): NO